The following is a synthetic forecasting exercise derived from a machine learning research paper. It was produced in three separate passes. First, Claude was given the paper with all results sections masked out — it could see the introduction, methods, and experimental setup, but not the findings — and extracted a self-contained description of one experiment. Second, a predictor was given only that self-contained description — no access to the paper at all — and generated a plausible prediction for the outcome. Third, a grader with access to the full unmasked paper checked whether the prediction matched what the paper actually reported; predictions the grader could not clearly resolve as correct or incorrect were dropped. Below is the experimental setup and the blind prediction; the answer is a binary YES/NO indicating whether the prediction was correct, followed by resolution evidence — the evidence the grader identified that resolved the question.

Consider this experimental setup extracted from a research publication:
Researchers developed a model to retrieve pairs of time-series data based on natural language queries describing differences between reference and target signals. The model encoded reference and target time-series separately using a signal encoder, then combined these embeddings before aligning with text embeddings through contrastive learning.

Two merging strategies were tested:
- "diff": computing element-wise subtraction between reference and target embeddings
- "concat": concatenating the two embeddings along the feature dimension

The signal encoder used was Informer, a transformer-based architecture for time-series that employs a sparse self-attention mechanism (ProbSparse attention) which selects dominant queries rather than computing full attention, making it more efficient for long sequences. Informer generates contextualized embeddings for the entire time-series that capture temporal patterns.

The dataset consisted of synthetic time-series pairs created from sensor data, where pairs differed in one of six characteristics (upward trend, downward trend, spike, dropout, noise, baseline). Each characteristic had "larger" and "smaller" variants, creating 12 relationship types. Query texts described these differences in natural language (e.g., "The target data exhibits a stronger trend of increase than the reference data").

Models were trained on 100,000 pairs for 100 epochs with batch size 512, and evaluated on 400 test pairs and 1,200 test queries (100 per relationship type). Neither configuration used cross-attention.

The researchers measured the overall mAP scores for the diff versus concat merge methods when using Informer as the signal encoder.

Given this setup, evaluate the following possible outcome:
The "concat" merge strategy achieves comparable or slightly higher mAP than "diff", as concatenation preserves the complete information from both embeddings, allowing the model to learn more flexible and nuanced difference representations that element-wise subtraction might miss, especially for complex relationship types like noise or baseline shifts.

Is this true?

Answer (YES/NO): NO